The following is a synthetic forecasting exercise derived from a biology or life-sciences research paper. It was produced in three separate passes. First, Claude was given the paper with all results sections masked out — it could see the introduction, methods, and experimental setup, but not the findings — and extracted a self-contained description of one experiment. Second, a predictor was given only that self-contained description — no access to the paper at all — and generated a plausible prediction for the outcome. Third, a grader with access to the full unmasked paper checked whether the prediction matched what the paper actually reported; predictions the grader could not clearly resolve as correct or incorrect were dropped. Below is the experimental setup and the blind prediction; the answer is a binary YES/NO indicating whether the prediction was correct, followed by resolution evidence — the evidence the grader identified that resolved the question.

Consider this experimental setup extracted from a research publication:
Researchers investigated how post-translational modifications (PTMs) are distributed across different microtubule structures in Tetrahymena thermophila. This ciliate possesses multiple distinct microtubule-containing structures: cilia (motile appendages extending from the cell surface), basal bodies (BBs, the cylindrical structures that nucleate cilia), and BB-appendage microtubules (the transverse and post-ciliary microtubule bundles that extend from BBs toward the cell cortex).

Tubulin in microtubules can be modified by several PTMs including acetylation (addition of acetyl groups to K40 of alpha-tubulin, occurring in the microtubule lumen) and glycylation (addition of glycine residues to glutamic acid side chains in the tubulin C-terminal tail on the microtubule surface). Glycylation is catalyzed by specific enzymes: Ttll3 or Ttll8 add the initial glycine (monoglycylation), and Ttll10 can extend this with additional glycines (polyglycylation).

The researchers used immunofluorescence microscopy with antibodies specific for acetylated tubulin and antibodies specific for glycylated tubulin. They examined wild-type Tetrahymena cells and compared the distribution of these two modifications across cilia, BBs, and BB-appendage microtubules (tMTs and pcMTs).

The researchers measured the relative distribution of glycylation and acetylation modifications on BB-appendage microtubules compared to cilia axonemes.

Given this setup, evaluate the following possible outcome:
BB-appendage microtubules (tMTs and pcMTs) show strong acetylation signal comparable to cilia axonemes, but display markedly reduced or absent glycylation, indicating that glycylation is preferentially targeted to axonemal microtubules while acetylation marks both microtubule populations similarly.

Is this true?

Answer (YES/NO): NO